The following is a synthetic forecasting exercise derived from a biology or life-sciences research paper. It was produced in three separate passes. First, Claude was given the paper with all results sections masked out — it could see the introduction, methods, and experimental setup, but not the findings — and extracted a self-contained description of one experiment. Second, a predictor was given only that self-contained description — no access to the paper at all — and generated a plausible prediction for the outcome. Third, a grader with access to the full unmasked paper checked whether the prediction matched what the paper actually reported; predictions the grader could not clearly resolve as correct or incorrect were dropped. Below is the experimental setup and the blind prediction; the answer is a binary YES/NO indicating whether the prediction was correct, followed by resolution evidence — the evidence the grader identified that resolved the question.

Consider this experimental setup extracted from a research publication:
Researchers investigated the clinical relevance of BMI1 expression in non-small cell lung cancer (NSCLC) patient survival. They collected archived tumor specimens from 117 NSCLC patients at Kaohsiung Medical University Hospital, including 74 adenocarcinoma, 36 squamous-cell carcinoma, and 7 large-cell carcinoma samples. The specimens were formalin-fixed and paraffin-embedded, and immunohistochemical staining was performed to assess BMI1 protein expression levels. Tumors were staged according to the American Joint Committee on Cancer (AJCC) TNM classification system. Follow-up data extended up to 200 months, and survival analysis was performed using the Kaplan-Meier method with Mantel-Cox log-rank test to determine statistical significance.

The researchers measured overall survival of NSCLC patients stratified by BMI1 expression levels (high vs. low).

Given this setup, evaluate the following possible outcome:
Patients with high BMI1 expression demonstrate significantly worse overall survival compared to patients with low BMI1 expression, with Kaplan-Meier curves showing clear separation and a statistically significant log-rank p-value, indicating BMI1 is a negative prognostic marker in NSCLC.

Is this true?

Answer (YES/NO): YES